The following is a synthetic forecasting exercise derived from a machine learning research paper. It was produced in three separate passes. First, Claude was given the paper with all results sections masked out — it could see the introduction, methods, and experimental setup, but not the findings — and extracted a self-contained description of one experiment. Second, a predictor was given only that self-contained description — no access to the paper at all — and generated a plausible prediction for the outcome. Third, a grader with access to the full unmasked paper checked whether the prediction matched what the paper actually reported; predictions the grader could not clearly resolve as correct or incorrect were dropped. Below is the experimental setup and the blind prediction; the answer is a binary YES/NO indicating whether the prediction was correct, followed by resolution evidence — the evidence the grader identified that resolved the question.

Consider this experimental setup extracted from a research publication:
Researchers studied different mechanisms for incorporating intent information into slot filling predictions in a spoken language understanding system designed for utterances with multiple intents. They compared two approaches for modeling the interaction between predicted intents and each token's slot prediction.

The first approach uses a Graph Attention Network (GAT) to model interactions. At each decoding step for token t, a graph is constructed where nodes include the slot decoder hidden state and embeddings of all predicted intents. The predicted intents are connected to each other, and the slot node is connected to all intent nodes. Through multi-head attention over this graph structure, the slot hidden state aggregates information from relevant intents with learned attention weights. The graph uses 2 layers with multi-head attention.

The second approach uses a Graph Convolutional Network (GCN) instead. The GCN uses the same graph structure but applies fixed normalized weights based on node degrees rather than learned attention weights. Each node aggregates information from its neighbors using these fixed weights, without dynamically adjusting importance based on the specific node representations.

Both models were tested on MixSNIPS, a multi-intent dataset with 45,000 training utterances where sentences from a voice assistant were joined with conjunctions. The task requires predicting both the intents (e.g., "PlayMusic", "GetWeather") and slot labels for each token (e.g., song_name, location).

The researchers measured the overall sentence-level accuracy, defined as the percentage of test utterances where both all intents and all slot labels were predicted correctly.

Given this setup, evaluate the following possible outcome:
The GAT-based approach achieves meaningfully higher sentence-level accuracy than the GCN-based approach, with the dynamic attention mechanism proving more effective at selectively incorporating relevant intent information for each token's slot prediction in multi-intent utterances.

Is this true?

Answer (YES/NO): YES